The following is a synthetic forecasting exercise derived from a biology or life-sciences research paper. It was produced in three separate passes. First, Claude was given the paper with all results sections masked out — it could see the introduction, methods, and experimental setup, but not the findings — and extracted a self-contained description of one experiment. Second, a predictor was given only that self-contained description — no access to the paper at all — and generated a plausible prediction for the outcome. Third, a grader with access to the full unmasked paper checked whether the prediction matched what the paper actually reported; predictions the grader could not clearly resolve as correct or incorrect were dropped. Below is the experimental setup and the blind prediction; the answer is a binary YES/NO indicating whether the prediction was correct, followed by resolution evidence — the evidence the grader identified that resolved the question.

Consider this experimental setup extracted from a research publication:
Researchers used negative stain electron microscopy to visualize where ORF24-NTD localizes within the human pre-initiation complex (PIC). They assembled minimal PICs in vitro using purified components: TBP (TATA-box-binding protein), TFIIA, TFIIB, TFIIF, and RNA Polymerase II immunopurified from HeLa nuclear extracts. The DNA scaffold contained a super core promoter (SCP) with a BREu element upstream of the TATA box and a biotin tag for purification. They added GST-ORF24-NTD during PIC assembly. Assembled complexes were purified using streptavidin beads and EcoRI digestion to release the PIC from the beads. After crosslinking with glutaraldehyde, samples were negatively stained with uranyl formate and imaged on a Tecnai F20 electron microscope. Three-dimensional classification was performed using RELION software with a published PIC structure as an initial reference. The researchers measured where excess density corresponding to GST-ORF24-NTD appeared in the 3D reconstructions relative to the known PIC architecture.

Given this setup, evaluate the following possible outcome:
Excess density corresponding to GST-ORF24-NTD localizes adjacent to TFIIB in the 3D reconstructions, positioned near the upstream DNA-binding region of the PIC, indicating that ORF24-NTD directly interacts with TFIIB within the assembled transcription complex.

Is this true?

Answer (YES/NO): NO